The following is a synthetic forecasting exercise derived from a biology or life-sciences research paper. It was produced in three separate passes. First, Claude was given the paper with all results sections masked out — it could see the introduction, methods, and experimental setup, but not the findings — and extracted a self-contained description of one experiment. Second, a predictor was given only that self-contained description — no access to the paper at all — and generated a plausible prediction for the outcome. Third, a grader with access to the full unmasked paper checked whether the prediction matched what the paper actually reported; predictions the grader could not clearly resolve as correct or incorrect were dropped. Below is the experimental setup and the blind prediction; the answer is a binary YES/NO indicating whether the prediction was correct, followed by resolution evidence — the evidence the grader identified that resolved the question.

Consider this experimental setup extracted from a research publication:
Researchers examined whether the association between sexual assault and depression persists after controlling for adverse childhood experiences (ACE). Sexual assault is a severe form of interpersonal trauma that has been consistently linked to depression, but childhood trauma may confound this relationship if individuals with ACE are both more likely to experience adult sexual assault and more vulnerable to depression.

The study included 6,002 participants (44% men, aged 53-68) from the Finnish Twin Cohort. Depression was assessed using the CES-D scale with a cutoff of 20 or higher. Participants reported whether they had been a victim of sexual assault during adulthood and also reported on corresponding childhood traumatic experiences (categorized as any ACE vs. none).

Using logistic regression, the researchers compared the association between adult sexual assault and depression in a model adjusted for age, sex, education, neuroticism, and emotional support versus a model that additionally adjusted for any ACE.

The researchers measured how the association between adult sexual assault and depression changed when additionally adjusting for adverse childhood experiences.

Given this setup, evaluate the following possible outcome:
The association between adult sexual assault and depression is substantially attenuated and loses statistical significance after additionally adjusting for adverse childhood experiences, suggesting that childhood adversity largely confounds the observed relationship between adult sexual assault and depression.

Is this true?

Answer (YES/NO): NO